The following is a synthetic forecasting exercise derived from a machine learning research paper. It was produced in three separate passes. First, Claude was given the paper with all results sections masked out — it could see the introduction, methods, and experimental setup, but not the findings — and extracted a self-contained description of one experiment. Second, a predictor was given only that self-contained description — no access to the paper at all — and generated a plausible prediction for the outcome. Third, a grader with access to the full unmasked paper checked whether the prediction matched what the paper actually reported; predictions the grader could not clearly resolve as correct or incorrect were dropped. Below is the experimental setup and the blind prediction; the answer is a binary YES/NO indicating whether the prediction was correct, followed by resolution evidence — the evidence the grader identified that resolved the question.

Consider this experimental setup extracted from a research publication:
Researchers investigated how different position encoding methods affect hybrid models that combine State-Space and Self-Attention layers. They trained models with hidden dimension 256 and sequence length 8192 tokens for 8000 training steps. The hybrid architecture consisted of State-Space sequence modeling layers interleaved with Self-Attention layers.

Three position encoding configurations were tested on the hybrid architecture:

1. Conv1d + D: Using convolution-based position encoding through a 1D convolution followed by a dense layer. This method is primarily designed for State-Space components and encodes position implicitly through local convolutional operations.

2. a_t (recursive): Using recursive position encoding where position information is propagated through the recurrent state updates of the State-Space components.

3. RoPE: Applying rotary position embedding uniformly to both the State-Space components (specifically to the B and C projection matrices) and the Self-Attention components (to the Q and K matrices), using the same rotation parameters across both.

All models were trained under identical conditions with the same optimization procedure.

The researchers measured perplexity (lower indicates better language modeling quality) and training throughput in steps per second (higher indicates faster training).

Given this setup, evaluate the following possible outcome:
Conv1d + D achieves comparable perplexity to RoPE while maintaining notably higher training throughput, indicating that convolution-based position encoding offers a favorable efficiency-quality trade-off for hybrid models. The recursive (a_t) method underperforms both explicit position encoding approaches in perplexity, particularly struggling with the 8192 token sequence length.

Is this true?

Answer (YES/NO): NO